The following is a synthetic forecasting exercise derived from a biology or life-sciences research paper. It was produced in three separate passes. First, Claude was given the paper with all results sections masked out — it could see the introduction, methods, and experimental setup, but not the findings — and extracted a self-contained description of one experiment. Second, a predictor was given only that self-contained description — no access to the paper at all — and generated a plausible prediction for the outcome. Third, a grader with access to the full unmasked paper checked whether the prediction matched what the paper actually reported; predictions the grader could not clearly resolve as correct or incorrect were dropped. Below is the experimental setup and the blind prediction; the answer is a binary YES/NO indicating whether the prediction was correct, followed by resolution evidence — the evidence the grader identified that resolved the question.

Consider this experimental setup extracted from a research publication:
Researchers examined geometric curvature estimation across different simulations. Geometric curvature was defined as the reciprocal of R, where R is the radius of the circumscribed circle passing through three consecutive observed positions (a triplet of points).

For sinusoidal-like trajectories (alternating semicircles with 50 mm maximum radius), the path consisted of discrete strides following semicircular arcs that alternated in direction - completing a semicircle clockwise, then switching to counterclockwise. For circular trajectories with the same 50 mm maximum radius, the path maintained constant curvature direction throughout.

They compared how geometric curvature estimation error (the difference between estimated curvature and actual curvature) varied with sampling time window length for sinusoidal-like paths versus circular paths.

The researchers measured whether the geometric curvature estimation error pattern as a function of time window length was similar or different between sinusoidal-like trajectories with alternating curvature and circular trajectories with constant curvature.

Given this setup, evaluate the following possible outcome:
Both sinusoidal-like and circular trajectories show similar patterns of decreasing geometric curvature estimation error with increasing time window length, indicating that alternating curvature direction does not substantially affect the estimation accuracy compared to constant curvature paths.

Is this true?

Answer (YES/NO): NO